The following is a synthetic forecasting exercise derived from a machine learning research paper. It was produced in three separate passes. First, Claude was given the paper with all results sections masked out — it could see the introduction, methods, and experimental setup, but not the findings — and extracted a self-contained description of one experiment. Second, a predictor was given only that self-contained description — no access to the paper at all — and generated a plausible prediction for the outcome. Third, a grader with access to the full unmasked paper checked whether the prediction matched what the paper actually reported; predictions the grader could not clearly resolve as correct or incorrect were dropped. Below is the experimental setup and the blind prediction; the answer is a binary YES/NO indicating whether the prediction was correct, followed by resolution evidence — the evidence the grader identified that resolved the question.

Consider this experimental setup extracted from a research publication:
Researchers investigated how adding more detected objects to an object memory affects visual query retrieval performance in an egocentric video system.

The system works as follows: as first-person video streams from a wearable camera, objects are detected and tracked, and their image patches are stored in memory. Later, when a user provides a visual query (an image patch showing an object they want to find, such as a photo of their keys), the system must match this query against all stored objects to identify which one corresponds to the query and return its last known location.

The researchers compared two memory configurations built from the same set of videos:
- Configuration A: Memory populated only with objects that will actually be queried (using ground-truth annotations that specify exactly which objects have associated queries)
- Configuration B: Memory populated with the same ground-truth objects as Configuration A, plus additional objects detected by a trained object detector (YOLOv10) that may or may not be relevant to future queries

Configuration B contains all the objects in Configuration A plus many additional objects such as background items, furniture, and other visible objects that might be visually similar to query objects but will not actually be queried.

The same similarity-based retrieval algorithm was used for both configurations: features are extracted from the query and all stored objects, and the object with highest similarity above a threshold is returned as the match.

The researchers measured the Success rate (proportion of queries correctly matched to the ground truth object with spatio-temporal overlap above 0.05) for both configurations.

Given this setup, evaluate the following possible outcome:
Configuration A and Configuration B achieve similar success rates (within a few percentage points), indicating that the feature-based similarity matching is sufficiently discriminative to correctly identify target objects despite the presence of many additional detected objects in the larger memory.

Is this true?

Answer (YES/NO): NO